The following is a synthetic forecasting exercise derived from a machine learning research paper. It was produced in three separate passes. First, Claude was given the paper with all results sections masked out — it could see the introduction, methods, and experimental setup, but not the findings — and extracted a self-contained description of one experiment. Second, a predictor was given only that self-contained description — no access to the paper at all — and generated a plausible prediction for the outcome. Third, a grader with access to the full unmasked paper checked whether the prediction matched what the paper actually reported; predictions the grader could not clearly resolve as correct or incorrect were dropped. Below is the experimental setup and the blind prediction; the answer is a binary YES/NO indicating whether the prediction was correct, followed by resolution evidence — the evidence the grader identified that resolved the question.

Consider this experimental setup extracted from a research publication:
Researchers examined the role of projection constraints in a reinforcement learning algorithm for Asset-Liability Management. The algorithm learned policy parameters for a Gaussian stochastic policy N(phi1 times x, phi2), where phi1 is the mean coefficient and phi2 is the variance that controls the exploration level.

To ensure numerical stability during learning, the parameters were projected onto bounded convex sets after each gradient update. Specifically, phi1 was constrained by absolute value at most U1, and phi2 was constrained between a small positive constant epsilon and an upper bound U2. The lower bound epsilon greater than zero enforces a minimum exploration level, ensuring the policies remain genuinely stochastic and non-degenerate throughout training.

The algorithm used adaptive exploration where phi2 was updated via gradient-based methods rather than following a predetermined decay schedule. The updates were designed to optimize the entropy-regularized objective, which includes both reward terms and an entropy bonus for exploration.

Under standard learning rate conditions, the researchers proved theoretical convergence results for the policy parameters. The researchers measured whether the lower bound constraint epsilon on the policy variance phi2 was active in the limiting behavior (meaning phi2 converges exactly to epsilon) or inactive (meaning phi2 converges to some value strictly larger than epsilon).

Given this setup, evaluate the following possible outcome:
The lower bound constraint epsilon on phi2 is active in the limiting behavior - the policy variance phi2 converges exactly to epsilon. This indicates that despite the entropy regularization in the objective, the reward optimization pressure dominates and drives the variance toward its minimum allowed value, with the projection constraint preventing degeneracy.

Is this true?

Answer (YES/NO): YES